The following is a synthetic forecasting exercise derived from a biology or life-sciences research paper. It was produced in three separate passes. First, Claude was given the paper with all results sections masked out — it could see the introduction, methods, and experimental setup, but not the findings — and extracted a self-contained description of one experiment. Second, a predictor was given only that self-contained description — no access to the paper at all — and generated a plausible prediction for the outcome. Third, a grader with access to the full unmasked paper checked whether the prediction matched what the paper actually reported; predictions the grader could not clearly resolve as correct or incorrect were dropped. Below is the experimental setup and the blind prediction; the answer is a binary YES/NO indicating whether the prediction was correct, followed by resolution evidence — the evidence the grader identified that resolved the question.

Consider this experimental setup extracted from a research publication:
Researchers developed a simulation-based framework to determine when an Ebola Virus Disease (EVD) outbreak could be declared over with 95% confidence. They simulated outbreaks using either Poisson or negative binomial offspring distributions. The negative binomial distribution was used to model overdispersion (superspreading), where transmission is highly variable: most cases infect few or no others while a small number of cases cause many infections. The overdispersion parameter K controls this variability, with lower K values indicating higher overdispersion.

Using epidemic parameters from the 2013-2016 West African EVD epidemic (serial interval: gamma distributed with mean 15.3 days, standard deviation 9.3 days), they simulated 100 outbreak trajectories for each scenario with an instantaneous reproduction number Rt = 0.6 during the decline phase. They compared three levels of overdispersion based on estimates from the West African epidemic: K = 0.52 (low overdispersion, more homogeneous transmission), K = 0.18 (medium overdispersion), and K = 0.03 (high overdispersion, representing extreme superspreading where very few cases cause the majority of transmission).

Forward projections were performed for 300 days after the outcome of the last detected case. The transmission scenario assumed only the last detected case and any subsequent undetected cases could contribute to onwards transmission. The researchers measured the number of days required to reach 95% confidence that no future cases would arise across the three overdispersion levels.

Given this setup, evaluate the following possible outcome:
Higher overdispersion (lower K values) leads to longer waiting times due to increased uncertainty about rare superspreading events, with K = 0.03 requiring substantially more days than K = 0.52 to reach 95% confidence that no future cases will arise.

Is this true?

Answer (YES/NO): NO